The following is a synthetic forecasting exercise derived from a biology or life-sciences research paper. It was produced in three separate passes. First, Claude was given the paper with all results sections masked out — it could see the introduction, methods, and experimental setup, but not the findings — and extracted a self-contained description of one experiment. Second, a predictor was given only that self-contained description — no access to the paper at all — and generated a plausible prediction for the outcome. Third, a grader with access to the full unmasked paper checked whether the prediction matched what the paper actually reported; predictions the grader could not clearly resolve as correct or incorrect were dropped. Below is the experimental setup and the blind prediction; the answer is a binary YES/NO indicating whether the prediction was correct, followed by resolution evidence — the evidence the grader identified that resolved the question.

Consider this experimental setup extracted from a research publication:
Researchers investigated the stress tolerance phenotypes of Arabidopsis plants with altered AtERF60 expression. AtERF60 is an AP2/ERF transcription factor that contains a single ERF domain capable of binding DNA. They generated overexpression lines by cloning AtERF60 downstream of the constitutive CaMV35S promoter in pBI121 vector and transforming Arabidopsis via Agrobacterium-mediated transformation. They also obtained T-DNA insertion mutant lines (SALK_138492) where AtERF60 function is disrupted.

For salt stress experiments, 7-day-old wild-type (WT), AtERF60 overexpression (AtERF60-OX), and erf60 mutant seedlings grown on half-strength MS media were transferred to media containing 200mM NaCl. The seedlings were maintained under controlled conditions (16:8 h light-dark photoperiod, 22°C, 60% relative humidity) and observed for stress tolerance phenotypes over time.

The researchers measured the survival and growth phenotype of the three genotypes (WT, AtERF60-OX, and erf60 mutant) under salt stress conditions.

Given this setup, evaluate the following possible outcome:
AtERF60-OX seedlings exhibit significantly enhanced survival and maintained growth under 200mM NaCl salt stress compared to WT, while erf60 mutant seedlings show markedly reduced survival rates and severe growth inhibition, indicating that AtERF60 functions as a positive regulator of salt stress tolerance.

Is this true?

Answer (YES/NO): NO